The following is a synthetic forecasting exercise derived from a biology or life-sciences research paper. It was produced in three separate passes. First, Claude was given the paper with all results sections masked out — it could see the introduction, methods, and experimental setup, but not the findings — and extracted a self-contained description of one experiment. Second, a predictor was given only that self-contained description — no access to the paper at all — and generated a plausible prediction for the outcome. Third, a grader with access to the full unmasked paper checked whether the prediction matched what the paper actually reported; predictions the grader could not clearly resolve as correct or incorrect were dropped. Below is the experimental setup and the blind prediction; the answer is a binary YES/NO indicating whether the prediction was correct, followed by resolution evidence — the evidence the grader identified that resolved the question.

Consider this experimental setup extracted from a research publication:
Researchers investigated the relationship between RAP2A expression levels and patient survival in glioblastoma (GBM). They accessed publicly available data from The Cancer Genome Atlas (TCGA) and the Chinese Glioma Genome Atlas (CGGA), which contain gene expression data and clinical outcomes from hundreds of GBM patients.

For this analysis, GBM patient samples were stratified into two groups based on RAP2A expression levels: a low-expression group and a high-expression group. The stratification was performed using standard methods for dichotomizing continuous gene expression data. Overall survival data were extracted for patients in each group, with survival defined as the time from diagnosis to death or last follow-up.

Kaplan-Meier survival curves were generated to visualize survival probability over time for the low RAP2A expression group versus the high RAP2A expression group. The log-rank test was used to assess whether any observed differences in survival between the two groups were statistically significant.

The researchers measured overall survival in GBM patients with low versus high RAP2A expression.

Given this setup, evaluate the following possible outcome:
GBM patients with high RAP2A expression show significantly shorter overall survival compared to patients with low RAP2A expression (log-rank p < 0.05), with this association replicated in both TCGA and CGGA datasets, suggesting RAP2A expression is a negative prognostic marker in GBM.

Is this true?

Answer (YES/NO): NO